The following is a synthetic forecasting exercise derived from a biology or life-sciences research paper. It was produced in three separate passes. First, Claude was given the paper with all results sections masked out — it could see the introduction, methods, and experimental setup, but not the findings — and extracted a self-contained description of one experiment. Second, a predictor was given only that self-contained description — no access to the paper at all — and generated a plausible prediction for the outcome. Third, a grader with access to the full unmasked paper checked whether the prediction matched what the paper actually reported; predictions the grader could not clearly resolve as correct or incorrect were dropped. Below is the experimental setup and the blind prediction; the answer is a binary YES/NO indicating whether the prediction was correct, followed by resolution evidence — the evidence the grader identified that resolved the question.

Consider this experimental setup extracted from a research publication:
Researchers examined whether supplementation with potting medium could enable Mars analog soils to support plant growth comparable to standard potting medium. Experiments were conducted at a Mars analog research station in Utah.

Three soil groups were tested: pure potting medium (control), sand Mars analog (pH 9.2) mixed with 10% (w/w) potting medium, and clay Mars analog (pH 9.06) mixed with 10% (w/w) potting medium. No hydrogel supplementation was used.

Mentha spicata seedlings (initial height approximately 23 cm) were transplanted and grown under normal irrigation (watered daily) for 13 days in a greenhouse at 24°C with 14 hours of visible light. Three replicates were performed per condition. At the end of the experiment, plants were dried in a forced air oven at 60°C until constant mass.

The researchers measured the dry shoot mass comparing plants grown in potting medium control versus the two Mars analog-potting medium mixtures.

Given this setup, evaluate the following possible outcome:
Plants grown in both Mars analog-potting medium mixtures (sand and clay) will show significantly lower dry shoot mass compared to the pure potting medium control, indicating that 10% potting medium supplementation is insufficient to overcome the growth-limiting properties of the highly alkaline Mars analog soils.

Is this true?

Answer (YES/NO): NO